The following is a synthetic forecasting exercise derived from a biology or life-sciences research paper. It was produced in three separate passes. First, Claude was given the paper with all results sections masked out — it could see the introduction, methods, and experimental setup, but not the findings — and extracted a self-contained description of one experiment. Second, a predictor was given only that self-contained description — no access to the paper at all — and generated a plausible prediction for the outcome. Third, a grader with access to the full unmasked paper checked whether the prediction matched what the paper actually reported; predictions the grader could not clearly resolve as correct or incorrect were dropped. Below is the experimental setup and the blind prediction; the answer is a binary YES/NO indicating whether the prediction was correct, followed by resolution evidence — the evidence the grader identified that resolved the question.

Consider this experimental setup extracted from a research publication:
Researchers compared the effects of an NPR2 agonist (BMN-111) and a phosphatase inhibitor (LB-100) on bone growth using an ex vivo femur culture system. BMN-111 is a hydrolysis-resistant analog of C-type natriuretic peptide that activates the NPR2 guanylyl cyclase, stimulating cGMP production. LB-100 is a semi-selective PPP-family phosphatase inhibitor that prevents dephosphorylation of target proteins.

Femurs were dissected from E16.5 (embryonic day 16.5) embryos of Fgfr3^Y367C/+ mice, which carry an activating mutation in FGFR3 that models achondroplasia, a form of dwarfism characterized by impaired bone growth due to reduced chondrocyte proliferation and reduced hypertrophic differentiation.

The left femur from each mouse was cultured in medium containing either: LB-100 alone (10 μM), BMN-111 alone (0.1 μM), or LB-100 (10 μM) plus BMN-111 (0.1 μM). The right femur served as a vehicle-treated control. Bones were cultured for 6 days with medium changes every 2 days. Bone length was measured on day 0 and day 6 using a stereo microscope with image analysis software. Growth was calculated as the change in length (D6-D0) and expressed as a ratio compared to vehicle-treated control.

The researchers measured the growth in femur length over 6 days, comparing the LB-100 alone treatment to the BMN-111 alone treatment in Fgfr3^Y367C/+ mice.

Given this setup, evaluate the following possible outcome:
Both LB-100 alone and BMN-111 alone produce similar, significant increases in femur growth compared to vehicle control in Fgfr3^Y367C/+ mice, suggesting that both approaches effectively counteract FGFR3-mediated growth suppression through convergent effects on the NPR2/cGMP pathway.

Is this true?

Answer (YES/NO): NO